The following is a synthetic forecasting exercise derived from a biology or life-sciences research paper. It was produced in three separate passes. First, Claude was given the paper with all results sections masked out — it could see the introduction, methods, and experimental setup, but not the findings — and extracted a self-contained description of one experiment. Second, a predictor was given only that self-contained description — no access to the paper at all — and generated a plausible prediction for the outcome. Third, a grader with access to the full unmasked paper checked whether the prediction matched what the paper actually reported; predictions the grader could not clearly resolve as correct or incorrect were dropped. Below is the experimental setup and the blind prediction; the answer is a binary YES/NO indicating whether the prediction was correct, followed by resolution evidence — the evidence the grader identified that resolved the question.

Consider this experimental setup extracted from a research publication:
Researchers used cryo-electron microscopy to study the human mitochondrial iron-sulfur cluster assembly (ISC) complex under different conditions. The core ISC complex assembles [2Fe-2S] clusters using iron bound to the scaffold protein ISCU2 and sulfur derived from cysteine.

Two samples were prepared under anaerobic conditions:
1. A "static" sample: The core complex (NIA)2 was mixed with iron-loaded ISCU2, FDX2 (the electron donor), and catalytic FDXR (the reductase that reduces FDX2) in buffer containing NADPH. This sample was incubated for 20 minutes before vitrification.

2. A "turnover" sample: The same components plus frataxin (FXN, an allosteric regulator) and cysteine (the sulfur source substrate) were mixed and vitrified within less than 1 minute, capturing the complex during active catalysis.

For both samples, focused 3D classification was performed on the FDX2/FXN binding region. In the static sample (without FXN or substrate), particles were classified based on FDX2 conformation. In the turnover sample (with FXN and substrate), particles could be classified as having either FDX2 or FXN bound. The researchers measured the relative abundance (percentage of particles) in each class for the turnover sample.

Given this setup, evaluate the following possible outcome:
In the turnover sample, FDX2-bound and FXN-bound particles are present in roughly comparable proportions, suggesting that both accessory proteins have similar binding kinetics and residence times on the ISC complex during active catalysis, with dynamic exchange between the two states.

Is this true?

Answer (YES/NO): NO